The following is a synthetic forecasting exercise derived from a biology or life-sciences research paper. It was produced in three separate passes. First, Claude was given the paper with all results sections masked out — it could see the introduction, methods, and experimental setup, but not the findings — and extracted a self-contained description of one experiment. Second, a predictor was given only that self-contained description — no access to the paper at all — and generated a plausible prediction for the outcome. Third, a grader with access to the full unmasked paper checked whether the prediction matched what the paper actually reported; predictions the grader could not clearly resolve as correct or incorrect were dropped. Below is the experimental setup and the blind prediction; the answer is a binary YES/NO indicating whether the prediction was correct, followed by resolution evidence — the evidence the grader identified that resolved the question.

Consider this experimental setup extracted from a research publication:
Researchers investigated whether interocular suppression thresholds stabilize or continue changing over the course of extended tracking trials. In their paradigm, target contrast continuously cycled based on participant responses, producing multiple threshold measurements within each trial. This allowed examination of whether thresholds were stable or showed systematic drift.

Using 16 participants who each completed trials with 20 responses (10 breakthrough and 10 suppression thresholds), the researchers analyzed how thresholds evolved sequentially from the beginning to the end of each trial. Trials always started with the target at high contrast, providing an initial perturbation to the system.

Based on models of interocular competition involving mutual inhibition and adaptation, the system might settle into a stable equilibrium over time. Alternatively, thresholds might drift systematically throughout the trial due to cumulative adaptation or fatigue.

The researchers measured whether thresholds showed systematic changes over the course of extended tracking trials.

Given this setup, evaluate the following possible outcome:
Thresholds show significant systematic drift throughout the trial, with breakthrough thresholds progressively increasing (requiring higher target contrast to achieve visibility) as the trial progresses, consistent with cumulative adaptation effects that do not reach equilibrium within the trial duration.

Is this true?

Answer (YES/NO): NO